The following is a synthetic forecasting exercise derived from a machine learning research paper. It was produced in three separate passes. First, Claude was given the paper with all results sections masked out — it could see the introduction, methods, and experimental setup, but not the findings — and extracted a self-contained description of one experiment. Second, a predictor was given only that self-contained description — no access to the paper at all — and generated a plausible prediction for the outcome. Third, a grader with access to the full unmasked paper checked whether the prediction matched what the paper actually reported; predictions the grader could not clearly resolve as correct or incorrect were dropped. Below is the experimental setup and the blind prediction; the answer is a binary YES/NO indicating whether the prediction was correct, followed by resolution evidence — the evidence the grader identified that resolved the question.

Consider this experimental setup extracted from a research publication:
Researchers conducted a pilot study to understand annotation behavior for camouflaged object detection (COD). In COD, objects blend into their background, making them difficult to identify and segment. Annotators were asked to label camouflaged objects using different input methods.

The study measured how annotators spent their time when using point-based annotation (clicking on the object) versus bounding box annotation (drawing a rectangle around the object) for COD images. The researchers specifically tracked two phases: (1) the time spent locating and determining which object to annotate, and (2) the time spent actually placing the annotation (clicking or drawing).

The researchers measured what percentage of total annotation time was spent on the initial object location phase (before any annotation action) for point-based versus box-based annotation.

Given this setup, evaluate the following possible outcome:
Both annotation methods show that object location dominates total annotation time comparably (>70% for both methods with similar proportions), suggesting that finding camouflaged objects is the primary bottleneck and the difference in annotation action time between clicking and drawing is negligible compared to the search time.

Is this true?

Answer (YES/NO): NO